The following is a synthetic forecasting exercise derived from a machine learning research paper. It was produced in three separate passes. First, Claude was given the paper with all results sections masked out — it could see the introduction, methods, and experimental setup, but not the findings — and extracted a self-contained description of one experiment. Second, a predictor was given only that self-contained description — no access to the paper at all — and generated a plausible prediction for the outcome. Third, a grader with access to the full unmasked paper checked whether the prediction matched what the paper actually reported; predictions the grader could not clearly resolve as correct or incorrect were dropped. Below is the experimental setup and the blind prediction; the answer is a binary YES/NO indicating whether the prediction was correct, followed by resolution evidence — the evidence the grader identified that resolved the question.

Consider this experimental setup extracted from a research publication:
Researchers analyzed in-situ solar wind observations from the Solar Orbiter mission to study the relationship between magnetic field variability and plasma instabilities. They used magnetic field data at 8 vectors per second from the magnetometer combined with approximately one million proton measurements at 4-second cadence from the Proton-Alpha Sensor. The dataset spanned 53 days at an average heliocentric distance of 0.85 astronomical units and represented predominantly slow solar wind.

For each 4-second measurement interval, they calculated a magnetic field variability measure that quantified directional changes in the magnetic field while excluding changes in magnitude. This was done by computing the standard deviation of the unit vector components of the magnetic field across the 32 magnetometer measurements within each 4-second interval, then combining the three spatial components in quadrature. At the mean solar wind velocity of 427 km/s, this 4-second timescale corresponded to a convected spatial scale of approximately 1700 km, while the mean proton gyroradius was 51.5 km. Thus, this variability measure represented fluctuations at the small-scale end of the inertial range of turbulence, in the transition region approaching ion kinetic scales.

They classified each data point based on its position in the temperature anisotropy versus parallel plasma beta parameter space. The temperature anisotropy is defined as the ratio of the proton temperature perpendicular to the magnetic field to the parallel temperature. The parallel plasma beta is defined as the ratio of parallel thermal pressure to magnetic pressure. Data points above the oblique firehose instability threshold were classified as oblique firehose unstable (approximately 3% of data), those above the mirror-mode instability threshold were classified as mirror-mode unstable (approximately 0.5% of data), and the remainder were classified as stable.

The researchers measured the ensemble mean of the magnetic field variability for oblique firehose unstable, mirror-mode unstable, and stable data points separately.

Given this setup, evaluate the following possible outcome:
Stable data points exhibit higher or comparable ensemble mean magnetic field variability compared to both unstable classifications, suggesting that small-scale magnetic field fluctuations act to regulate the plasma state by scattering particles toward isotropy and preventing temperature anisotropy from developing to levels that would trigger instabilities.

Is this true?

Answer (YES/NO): NO